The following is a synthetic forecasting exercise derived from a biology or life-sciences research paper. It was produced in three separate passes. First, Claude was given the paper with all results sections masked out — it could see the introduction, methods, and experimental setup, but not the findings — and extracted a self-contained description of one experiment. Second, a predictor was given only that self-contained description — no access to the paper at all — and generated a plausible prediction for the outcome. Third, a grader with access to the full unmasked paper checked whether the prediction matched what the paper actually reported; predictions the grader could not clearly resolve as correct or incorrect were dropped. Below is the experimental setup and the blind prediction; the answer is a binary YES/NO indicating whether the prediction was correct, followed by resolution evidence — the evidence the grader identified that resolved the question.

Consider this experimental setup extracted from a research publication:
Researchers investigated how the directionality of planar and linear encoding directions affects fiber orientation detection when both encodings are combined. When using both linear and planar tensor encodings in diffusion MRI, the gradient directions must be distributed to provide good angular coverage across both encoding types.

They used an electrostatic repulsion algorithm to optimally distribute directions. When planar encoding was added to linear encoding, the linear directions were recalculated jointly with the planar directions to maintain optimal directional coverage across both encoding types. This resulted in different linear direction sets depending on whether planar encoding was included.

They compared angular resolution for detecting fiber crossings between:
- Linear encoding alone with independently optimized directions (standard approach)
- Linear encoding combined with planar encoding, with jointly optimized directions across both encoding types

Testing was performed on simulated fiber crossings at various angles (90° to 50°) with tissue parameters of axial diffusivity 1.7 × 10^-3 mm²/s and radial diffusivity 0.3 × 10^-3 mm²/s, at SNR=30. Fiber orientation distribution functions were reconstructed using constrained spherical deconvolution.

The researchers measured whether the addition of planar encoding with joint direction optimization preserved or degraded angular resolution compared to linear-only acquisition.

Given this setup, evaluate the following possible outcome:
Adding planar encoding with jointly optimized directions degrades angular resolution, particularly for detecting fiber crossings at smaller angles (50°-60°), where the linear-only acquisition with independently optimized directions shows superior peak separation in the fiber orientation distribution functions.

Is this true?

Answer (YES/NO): YES